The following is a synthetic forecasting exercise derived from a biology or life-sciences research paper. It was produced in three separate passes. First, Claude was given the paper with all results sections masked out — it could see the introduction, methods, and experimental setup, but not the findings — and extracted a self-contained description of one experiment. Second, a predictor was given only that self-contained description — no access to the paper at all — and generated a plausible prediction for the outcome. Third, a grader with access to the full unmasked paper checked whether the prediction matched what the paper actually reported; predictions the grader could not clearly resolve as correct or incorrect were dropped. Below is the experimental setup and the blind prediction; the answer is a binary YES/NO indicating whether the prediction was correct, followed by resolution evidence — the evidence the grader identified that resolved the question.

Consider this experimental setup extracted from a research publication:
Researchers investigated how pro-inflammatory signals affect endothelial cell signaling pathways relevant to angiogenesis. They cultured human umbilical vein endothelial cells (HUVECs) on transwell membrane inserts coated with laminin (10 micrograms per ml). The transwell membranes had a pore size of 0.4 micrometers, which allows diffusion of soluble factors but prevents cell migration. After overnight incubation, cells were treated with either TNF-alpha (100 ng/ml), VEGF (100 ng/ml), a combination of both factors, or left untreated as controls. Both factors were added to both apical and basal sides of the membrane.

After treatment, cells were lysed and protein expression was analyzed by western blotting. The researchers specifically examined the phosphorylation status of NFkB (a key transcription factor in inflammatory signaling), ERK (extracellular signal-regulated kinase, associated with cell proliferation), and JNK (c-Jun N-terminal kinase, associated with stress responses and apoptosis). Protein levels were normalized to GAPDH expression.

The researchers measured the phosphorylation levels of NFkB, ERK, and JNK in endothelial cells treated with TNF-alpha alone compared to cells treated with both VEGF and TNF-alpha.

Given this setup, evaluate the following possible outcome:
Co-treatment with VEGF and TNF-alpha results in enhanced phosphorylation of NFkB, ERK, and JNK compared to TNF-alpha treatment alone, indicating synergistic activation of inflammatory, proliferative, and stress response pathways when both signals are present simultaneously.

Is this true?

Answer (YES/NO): NO